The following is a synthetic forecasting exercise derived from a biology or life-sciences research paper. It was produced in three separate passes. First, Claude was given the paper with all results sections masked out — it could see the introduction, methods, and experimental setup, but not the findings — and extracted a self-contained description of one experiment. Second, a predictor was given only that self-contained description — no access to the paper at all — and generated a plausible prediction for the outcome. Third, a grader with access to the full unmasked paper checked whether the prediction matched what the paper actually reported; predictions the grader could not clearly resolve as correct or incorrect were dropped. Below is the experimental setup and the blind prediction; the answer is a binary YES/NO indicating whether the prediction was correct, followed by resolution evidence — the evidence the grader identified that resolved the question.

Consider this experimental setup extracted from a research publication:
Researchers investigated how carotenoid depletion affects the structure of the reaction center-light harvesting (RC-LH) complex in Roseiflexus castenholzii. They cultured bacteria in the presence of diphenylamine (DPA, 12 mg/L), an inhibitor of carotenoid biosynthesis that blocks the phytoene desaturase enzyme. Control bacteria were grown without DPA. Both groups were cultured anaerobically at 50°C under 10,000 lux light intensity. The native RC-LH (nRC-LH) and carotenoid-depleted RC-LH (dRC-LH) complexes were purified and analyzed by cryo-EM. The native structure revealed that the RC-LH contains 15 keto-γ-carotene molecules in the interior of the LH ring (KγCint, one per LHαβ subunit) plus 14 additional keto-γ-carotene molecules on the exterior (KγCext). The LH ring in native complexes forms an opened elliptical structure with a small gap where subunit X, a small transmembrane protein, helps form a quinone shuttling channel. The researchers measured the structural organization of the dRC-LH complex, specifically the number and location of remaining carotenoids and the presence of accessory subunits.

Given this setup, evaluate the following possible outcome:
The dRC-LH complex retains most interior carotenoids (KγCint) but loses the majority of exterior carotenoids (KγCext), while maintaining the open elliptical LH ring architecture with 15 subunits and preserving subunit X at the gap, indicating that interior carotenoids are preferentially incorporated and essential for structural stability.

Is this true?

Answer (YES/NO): NO